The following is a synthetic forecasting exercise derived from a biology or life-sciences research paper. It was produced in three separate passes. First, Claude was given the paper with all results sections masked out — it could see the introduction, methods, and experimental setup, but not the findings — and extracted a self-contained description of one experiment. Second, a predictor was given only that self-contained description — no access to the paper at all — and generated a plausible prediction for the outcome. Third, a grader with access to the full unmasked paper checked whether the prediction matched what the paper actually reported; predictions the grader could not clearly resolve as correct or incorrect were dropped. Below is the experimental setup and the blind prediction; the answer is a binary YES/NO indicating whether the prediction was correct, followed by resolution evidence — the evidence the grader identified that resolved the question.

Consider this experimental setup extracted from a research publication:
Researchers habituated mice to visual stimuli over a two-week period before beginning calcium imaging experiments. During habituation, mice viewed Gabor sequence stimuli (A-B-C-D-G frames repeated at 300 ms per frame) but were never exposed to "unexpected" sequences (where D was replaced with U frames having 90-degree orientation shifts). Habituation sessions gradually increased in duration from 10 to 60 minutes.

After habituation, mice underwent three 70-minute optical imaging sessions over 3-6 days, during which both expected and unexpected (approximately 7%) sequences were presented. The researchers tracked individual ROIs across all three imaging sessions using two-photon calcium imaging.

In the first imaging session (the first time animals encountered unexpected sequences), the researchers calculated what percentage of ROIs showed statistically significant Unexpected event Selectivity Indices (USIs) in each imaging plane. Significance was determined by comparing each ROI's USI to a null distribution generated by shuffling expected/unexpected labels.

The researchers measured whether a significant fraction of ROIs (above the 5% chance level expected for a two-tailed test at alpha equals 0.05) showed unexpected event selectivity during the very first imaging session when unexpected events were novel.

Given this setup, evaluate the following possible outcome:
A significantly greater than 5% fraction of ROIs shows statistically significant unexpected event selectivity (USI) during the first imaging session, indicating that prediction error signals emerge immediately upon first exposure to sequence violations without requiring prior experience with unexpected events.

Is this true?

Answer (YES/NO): YES